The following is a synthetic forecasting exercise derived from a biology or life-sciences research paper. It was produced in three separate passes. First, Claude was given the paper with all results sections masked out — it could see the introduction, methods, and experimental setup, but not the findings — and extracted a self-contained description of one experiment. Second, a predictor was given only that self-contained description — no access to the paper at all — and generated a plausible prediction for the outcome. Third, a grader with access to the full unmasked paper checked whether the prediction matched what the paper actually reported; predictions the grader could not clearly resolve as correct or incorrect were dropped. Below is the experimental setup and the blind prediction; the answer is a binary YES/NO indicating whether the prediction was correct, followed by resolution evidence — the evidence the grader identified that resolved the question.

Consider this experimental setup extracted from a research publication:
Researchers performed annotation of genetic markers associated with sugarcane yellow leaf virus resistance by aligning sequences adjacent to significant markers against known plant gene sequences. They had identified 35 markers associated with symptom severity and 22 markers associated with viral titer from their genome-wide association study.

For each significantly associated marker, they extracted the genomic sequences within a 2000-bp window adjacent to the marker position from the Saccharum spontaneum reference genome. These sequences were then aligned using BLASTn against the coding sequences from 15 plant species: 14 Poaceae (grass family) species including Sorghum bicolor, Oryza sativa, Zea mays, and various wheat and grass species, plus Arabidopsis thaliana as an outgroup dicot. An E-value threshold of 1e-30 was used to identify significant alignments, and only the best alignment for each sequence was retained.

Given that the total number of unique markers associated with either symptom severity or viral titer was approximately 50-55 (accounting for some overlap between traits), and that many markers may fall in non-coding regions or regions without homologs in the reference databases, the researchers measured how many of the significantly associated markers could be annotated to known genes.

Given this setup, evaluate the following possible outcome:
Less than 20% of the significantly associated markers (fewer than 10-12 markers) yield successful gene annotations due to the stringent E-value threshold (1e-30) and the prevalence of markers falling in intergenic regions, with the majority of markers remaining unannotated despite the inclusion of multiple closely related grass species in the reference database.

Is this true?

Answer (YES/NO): NO